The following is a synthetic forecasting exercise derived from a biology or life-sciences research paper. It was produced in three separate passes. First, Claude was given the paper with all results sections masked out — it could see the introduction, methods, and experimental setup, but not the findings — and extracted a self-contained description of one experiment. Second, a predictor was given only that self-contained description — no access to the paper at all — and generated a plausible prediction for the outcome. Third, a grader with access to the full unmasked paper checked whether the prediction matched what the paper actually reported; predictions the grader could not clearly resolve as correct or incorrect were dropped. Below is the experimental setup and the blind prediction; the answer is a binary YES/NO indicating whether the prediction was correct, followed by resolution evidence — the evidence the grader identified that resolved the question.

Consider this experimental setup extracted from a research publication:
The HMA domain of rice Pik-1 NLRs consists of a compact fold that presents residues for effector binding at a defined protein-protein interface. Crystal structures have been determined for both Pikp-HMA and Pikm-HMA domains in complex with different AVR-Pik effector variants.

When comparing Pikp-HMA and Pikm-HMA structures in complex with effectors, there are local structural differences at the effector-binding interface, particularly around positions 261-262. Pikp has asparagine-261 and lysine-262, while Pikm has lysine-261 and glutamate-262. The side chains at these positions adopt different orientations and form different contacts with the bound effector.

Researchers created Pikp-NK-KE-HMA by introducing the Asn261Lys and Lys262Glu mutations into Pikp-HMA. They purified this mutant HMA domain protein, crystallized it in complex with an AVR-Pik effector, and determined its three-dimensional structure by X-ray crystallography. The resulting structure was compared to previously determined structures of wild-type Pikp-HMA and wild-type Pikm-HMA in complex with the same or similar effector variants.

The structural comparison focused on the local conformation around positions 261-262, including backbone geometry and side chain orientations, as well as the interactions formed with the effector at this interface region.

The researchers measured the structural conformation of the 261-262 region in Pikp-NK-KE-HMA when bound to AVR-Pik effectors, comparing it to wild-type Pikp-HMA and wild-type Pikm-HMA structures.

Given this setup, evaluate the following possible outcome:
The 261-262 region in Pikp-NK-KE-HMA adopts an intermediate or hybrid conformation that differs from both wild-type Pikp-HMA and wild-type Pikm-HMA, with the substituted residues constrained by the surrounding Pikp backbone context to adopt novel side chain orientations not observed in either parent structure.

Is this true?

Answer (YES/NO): NO